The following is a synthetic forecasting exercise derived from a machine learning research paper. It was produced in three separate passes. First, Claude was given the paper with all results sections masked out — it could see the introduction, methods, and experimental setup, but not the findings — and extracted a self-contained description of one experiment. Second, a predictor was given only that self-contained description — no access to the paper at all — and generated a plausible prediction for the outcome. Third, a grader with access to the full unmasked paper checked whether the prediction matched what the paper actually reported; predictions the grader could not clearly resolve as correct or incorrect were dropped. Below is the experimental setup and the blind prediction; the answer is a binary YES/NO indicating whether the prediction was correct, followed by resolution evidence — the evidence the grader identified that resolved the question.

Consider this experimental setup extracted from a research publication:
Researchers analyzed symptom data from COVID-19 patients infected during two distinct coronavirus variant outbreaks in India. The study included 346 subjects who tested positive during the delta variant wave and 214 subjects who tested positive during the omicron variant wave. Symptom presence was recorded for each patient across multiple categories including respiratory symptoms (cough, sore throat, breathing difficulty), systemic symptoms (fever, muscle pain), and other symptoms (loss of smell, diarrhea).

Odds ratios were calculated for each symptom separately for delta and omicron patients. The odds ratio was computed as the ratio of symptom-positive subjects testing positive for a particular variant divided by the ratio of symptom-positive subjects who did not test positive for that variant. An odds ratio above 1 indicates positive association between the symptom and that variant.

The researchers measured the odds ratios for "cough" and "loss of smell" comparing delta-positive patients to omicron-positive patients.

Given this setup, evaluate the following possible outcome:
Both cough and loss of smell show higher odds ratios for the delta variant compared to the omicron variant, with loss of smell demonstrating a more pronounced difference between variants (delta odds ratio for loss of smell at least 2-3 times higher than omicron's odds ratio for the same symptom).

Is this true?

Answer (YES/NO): NO